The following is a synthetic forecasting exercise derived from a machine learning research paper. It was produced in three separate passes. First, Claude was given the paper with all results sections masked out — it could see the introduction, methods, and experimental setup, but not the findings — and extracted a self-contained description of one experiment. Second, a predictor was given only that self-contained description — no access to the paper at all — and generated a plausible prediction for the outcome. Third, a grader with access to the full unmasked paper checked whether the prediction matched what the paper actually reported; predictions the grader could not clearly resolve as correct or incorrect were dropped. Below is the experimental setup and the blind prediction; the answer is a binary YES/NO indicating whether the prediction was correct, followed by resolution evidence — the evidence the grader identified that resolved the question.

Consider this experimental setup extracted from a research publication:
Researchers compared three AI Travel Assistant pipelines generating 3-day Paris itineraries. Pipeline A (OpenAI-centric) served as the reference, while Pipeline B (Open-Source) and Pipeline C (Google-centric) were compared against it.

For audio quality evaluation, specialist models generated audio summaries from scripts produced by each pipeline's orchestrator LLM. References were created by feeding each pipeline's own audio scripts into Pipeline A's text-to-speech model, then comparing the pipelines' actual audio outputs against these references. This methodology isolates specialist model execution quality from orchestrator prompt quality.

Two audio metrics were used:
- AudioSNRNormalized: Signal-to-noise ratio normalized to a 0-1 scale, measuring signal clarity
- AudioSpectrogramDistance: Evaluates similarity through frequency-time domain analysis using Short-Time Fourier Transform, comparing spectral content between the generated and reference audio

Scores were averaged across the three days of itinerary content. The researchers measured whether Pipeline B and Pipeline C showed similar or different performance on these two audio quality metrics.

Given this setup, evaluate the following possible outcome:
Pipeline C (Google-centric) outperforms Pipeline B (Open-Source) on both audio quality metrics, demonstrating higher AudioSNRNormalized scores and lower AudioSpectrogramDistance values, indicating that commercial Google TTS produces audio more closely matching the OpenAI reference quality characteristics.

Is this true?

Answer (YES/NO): NO